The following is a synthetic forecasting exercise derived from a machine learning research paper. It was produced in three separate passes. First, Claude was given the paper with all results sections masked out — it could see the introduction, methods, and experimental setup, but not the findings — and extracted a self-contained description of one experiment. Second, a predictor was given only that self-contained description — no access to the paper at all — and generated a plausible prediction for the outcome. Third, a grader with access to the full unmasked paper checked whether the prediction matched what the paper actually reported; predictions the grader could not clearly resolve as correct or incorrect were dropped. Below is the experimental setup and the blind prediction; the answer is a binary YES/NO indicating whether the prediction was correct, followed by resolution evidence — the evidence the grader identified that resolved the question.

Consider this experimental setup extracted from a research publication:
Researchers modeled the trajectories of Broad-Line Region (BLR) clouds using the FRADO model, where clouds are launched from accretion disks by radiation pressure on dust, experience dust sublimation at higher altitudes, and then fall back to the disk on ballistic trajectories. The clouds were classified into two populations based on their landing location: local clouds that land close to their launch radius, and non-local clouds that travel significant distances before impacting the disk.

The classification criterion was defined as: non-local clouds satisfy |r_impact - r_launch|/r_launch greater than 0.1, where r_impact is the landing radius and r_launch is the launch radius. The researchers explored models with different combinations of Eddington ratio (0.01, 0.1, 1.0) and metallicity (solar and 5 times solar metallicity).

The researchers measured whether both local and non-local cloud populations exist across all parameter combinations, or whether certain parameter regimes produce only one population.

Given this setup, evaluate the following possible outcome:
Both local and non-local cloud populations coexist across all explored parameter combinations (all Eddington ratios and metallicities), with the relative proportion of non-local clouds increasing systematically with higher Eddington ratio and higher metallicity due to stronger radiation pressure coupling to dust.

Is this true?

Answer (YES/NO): NO